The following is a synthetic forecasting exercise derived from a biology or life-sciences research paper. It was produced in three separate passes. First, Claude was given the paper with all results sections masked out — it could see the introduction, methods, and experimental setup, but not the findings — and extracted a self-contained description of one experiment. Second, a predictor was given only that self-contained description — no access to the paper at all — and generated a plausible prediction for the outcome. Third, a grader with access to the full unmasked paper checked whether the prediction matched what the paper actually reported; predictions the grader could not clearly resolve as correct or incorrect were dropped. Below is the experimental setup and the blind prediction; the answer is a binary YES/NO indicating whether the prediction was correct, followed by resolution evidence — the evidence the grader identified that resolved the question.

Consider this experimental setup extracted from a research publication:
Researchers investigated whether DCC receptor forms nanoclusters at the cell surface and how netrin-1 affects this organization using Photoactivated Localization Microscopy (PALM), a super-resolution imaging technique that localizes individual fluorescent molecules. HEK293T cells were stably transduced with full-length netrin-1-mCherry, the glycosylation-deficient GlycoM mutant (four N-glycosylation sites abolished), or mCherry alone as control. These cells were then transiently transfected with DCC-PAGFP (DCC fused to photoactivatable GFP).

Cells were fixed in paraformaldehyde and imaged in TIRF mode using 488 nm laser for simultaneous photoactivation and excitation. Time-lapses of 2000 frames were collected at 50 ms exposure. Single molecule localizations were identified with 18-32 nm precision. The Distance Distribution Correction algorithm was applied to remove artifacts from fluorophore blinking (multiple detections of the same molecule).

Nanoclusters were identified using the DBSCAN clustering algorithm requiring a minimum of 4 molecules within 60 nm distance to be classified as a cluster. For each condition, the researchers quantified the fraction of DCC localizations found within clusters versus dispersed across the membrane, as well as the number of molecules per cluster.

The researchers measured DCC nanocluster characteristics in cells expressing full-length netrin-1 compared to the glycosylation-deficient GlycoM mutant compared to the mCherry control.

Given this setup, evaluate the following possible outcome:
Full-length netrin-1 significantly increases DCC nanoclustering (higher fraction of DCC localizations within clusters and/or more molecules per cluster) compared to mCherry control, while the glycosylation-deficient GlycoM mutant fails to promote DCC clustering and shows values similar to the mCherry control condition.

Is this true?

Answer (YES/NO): YES